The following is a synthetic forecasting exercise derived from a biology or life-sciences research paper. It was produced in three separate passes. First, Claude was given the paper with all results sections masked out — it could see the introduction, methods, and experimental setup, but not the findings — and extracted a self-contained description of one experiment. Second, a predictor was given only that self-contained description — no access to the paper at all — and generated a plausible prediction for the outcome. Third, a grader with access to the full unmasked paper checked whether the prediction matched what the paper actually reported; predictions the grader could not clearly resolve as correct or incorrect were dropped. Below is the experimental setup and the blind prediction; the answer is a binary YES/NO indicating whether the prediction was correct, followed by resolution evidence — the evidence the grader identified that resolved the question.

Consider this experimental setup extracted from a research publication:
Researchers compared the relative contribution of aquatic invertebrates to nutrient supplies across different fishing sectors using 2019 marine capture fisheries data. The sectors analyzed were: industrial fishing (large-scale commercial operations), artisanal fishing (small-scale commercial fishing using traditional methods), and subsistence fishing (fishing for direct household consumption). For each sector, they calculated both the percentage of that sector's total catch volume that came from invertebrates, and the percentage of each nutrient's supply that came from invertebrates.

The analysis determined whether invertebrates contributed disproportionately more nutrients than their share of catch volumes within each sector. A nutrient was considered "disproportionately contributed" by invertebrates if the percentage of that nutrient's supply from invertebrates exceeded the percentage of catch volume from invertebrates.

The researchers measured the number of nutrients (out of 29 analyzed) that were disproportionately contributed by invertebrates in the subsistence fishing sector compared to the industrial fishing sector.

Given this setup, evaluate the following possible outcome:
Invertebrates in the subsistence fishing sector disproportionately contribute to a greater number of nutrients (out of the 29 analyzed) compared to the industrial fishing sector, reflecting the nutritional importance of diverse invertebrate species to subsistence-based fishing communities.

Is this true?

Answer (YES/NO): YES